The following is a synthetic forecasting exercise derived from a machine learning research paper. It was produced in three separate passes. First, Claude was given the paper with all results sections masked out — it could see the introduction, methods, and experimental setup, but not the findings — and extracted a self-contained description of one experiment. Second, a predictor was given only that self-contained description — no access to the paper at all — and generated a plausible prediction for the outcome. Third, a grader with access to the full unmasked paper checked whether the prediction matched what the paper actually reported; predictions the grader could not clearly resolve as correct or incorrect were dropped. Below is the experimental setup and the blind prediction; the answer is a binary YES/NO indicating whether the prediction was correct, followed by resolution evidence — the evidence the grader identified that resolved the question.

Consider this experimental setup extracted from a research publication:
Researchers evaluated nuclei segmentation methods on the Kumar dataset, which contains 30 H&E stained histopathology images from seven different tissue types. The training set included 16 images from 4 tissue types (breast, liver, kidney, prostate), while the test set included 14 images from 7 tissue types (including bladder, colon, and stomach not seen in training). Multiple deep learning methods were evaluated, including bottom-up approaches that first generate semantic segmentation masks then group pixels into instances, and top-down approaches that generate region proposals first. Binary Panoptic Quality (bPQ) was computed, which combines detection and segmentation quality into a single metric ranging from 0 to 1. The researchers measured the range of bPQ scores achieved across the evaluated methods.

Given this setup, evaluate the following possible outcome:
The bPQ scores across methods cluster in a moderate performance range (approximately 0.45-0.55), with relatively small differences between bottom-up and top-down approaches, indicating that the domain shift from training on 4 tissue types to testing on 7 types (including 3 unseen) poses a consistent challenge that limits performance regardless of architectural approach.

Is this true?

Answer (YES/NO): NO